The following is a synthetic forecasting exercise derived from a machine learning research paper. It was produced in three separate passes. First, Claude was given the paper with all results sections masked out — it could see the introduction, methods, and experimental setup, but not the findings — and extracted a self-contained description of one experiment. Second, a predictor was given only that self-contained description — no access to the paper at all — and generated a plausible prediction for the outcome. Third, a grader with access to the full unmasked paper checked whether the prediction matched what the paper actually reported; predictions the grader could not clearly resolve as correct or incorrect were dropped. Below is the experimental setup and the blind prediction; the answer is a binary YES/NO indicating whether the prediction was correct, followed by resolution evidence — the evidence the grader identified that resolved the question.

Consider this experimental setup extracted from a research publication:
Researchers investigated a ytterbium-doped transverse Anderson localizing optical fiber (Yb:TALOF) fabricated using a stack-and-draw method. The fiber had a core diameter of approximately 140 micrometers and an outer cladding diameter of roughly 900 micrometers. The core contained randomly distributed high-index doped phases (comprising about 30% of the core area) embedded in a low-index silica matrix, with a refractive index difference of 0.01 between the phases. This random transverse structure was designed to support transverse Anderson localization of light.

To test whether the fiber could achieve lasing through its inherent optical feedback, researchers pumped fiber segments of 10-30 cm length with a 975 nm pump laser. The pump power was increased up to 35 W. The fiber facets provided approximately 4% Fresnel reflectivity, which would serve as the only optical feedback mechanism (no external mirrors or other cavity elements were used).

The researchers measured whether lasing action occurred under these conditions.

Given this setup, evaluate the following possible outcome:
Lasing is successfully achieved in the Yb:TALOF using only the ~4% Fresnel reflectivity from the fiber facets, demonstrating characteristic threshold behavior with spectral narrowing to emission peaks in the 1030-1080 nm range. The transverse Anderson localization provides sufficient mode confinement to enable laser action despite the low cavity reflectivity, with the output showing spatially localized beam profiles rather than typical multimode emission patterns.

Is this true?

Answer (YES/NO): NO